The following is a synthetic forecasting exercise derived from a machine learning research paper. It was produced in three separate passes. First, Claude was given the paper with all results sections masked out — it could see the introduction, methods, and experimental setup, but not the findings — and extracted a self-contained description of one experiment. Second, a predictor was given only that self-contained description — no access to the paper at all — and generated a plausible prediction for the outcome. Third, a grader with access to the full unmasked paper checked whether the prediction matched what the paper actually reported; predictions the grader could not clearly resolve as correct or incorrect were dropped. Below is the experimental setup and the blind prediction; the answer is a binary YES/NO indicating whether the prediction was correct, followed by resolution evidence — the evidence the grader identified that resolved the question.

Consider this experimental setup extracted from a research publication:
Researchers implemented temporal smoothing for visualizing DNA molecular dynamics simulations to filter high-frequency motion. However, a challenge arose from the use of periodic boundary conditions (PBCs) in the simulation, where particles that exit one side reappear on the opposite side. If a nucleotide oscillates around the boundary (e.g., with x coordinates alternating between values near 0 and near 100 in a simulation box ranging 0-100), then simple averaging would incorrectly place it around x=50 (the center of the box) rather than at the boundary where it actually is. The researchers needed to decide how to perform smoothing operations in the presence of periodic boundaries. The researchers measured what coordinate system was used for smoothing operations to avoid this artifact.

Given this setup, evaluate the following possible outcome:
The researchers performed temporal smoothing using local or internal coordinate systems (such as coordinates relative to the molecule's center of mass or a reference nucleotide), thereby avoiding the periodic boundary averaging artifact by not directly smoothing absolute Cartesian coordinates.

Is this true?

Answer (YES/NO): NO